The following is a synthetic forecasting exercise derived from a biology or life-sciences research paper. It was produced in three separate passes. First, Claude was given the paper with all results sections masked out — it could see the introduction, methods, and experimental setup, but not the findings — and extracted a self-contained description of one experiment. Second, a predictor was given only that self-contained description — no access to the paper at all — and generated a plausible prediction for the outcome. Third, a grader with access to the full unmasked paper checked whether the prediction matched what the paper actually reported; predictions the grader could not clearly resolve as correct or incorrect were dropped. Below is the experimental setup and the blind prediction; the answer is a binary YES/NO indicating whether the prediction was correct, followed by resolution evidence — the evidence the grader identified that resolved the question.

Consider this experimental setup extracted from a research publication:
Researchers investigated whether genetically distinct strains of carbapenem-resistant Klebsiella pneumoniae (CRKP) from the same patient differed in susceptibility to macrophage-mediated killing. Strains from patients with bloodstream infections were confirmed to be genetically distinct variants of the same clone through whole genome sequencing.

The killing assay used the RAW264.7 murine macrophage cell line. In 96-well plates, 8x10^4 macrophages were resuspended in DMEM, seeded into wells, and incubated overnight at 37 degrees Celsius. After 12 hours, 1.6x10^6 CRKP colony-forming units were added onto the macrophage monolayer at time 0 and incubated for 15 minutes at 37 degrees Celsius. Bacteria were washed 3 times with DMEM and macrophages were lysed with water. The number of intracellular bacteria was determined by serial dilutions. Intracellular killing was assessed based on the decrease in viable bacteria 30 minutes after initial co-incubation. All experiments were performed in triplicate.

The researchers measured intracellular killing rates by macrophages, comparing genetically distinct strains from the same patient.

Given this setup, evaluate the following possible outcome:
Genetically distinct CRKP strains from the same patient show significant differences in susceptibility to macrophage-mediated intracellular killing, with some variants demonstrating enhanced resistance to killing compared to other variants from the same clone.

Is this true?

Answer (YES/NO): NO